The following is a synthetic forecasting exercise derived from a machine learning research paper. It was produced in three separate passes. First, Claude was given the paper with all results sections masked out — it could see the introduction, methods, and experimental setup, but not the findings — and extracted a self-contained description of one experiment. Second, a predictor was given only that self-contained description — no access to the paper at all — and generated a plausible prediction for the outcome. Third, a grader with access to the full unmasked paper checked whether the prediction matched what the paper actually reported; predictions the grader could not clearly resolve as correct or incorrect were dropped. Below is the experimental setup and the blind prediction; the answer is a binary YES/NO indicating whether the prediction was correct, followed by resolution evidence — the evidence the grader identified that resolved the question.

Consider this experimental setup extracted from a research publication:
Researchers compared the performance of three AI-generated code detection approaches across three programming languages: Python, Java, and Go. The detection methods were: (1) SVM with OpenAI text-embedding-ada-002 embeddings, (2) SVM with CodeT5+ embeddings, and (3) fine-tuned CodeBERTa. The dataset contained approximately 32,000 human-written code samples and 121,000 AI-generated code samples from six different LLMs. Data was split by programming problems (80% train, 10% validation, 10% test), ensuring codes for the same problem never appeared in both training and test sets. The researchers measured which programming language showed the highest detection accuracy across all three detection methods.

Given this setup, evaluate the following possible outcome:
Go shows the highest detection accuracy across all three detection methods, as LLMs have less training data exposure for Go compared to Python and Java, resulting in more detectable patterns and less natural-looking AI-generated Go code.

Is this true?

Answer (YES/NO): NO